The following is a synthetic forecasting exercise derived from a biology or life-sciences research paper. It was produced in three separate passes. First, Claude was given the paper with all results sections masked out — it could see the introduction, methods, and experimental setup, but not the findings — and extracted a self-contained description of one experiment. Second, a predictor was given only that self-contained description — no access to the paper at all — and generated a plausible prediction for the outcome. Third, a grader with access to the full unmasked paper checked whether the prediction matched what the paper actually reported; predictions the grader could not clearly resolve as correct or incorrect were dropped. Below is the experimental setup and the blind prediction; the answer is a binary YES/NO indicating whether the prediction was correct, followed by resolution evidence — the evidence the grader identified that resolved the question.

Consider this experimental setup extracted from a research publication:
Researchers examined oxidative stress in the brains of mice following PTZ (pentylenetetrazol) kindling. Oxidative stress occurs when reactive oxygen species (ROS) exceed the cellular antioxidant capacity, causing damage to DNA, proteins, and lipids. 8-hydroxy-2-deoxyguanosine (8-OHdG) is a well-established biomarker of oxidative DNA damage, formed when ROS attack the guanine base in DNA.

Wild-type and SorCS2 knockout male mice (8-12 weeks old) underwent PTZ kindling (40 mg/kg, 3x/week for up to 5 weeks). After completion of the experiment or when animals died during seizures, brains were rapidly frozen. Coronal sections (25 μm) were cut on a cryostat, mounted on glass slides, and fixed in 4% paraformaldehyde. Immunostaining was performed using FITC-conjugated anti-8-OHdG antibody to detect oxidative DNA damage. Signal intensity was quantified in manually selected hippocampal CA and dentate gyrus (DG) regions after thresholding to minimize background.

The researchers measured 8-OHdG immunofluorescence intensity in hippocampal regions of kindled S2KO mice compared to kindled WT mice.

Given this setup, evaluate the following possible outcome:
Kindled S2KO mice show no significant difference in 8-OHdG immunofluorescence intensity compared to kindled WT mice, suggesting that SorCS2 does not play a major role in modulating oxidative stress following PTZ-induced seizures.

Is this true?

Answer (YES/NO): NO